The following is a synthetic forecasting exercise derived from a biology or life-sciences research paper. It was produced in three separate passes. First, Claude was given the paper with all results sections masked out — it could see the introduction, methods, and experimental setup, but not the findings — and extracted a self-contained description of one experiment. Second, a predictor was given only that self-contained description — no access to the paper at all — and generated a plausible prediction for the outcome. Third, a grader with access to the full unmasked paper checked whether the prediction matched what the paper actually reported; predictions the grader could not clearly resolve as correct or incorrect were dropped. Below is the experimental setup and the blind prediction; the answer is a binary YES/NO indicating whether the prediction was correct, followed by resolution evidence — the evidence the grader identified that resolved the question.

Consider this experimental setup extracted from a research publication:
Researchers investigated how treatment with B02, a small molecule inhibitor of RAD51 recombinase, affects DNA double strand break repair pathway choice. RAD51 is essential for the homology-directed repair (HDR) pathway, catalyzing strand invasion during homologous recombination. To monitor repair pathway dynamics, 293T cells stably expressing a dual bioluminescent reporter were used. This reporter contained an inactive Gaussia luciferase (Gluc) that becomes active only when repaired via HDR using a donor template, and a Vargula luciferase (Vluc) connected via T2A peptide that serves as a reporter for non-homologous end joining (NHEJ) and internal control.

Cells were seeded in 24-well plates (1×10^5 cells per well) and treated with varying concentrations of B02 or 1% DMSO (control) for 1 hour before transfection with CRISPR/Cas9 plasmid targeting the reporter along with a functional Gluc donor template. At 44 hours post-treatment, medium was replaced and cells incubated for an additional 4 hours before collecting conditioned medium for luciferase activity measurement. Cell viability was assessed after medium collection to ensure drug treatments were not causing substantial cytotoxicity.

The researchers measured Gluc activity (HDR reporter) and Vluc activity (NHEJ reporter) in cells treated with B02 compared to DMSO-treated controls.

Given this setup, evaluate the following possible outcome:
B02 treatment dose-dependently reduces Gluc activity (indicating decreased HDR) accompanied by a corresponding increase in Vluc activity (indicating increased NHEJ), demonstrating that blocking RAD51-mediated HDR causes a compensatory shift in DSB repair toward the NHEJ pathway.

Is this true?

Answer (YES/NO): NO